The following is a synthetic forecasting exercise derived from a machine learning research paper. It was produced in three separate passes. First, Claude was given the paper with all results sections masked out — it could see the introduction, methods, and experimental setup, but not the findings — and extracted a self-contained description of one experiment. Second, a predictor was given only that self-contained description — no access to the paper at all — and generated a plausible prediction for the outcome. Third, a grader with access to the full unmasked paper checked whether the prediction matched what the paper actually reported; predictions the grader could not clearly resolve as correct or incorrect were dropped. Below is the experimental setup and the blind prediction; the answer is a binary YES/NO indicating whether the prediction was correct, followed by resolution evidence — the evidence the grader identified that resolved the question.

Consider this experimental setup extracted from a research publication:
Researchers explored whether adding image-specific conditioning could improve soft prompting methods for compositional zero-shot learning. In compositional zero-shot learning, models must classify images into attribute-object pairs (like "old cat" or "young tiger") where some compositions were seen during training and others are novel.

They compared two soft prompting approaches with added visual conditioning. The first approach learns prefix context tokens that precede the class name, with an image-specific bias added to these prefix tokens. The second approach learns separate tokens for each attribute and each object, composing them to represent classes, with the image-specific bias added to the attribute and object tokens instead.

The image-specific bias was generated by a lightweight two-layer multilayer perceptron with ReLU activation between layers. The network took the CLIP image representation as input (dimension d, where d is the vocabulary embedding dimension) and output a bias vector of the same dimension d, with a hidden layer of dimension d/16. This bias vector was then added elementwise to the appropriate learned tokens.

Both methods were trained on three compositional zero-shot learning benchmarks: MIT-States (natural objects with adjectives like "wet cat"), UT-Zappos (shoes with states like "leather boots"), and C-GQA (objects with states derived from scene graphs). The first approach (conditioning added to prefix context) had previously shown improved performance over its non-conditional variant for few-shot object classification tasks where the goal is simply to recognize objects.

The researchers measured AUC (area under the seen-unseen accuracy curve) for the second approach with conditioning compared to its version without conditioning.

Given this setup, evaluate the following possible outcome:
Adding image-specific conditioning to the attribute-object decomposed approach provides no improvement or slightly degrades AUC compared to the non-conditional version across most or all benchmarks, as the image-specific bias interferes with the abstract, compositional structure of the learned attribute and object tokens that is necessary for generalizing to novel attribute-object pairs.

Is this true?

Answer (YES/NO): YES